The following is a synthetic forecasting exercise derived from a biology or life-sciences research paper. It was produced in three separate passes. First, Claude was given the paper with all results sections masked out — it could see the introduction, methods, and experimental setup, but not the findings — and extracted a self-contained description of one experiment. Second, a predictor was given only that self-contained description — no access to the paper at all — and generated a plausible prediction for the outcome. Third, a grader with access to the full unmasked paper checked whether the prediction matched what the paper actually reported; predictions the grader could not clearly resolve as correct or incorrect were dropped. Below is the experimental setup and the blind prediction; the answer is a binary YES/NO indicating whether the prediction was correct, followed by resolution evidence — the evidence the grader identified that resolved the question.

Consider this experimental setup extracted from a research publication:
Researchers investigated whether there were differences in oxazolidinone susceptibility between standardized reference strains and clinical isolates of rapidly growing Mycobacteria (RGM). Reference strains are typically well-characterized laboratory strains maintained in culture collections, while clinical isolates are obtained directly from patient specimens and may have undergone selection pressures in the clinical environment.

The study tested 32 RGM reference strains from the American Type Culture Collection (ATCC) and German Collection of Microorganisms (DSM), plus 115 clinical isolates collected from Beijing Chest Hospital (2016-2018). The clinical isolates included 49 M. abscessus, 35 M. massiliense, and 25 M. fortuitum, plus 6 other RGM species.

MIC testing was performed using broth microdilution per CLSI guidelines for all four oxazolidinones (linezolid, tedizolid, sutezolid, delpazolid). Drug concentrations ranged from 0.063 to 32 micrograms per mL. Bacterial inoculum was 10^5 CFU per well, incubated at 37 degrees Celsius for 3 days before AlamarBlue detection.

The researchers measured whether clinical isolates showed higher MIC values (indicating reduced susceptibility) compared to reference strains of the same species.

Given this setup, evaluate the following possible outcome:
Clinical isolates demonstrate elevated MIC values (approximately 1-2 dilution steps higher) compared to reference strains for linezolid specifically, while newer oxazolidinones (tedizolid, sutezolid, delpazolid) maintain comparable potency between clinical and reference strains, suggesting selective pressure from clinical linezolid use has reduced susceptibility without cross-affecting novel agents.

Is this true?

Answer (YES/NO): NO